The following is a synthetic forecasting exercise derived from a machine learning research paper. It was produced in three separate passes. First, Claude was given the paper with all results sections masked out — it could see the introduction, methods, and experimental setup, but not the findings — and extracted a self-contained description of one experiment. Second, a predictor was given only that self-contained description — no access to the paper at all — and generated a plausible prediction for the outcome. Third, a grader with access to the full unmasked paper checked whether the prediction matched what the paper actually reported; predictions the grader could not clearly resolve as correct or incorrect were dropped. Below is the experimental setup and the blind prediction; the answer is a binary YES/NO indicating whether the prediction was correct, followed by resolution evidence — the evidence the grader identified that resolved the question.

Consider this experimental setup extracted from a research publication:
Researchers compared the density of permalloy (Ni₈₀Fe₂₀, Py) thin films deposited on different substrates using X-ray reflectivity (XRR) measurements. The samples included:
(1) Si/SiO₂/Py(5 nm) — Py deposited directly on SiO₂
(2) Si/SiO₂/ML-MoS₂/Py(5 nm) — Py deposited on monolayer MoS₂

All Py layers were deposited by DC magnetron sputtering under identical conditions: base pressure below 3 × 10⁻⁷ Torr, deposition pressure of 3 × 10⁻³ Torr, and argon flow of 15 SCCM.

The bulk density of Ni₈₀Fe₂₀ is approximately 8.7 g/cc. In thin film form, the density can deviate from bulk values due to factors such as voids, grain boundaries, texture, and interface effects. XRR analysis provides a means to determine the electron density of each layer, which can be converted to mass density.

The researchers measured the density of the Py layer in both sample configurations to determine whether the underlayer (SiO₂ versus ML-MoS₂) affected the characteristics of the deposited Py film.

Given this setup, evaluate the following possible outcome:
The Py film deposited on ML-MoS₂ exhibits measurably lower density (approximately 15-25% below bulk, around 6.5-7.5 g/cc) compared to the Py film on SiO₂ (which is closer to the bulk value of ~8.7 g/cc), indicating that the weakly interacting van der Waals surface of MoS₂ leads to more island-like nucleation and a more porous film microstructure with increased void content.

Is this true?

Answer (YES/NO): NO